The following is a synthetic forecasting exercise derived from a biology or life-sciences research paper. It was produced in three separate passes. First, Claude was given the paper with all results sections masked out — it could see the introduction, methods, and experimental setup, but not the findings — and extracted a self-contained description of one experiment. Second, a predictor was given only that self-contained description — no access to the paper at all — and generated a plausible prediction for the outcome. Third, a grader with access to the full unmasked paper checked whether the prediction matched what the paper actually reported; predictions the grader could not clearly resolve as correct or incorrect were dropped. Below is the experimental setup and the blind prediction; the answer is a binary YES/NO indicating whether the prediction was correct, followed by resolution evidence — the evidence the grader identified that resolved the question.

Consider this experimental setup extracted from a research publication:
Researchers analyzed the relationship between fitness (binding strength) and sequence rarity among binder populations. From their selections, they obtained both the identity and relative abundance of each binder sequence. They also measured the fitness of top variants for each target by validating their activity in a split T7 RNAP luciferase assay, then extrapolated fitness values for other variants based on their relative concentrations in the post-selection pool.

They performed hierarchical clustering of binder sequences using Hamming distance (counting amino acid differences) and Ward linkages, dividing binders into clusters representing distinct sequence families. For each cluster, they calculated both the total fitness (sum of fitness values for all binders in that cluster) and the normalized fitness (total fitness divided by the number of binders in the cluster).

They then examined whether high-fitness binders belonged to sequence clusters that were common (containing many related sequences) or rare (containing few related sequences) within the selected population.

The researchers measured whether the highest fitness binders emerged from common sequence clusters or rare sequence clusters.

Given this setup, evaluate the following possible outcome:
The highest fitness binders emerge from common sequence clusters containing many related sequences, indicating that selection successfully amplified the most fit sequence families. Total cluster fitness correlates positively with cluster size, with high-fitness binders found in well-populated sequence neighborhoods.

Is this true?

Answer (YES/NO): YES